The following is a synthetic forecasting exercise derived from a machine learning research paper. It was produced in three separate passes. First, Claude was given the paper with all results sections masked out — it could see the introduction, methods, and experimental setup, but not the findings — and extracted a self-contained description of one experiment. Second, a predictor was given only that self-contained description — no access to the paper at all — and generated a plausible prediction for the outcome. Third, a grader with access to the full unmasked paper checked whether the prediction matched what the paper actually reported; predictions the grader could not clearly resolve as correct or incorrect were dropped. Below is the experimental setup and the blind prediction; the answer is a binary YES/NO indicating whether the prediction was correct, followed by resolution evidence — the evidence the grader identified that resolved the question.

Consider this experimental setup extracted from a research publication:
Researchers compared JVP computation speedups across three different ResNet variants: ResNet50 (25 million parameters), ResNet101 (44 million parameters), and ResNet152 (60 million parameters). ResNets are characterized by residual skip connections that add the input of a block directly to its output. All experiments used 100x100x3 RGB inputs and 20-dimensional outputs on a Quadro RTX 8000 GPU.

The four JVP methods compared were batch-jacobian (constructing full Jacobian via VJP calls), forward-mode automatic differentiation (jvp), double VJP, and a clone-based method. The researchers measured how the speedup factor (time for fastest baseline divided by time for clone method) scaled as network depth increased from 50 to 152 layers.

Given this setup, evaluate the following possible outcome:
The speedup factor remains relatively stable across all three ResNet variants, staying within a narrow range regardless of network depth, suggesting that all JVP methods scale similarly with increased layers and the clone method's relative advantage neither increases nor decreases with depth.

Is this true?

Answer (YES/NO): NO